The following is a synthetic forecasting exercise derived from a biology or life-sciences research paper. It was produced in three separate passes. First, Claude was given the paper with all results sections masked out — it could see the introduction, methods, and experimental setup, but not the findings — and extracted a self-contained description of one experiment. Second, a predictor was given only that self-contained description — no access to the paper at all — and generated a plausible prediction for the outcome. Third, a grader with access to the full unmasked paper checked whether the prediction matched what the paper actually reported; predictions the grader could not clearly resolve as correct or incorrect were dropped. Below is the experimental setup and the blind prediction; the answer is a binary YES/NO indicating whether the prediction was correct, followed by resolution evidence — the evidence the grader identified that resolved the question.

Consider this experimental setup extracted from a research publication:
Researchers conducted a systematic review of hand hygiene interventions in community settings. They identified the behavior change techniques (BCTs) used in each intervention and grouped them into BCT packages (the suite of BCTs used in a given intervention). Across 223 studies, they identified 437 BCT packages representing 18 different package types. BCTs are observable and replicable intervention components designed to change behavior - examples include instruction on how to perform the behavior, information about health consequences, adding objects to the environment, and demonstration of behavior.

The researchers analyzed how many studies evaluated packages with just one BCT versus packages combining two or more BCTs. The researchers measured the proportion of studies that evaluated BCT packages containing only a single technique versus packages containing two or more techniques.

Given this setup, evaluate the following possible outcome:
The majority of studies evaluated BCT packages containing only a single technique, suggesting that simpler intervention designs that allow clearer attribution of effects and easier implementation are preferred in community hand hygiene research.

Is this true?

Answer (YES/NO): NO